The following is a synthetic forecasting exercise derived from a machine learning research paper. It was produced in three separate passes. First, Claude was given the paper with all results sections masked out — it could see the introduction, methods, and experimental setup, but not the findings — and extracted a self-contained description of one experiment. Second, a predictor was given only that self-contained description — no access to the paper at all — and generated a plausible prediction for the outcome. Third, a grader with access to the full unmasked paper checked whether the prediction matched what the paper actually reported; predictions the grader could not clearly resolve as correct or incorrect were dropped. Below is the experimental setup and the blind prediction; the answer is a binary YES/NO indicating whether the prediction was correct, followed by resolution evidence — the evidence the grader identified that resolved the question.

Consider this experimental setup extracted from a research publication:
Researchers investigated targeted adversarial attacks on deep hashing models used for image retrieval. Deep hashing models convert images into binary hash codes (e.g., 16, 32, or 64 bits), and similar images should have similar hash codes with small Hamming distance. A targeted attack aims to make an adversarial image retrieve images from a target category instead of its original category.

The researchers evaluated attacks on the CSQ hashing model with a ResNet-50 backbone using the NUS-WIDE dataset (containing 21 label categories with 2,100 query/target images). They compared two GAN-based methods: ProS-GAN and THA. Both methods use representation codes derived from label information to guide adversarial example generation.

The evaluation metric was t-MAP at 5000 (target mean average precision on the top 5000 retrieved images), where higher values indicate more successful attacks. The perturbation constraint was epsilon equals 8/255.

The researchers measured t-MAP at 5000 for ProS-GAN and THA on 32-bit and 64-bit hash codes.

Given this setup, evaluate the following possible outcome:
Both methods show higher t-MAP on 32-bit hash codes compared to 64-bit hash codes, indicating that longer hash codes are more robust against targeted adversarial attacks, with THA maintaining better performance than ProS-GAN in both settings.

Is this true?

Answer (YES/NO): YES